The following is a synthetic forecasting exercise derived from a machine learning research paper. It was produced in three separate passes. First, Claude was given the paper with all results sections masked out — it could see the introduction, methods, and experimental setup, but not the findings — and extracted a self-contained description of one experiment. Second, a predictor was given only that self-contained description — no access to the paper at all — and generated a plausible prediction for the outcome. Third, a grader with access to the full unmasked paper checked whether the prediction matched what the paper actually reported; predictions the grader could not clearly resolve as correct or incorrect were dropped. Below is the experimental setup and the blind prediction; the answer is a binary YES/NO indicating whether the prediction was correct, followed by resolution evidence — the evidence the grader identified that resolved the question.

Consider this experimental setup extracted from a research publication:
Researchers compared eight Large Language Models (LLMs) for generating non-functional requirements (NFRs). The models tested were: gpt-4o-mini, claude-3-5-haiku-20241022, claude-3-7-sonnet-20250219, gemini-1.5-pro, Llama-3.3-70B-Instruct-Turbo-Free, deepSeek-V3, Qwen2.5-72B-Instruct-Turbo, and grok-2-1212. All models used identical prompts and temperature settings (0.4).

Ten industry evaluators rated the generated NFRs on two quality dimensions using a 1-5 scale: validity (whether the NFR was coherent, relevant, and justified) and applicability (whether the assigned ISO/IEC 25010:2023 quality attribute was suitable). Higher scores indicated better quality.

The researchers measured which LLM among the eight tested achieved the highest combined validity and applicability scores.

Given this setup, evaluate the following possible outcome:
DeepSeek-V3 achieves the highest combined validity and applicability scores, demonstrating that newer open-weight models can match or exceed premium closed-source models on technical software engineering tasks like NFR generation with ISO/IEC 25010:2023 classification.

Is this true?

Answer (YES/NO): NO